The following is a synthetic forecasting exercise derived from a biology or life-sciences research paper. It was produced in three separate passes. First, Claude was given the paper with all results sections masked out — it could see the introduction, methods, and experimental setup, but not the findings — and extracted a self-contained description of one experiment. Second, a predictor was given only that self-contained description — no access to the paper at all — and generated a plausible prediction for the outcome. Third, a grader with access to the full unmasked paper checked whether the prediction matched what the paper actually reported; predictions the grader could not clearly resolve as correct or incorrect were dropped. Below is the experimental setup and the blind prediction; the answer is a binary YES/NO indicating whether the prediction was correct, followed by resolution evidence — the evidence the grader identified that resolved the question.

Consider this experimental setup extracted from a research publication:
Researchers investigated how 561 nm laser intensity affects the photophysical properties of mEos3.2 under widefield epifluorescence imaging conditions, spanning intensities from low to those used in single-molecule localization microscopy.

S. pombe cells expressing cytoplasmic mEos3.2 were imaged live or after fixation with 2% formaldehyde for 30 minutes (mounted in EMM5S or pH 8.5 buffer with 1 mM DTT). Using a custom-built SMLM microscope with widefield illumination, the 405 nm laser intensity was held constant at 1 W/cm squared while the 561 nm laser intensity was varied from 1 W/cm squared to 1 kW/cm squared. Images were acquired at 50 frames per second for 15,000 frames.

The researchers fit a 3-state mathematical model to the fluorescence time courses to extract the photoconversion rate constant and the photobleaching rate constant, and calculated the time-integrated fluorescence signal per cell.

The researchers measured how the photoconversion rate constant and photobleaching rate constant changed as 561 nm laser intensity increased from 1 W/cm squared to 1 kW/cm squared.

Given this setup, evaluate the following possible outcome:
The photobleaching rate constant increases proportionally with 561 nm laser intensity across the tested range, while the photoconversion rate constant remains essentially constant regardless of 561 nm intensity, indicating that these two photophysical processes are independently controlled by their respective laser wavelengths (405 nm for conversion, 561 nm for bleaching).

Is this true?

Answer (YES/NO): NO